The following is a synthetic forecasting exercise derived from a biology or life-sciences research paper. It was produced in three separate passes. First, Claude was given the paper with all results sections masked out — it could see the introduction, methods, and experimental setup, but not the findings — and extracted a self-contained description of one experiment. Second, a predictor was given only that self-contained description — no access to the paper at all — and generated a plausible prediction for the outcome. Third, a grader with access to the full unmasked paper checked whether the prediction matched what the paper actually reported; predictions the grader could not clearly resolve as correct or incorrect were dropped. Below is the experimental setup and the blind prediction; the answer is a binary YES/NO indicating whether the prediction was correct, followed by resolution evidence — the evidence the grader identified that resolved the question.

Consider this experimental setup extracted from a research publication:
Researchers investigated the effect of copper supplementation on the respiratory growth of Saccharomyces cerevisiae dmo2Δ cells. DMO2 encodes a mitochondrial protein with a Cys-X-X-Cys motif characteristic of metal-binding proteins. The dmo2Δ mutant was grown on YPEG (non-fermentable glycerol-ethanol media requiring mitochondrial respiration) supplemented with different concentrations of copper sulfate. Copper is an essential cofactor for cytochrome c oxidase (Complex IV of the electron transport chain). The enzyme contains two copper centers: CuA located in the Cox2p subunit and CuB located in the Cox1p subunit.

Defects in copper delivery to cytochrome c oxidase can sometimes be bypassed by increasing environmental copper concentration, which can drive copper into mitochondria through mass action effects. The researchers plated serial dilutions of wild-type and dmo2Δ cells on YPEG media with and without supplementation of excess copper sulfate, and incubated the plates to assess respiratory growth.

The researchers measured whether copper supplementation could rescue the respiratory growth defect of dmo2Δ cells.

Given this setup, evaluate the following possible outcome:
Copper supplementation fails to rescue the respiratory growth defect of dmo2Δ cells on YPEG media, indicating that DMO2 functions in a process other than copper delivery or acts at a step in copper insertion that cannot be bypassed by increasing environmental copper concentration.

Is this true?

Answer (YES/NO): YES